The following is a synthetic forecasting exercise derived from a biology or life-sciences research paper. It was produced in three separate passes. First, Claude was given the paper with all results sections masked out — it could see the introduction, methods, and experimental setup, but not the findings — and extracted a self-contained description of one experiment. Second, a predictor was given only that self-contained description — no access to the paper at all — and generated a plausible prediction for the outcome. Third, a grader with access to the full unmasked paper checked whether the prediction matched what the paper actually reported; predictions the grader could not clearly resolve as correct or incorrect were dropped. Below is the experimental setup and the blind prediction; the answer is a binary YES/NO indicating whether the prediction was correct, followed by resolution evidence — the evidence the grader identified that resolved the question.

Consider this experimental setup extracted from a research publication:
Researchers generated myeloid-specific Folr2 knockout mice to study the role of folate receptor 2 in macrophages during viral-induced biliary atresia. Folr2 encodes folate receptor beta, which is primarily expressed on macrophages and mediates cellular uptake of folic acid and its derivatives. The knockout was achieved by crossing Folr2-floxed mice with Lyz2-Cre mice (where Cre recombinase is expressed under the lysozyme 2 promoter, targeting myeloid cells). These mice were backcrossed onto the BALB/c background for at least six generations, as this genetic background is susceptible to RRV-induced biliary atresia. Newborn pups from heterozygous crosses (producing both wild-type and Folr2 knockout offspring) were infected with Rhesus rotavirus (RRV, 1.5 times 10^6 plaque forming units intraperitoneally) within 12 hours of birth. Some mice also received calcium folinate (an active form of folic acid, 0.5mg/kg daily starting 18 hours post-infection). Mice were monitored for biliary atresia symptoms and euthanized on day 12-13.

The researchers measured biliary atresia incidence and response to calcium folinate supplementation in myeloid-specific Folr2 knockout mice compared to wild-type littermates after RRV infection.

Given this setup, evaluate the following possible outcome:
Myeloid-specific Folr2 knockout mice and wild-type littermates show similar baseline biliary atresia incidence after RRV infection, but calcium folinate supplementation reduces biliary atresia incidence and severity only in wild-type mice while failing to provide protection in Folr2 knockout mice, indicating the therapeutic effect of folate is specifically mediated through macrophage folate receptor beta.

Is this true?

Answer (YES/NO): YES